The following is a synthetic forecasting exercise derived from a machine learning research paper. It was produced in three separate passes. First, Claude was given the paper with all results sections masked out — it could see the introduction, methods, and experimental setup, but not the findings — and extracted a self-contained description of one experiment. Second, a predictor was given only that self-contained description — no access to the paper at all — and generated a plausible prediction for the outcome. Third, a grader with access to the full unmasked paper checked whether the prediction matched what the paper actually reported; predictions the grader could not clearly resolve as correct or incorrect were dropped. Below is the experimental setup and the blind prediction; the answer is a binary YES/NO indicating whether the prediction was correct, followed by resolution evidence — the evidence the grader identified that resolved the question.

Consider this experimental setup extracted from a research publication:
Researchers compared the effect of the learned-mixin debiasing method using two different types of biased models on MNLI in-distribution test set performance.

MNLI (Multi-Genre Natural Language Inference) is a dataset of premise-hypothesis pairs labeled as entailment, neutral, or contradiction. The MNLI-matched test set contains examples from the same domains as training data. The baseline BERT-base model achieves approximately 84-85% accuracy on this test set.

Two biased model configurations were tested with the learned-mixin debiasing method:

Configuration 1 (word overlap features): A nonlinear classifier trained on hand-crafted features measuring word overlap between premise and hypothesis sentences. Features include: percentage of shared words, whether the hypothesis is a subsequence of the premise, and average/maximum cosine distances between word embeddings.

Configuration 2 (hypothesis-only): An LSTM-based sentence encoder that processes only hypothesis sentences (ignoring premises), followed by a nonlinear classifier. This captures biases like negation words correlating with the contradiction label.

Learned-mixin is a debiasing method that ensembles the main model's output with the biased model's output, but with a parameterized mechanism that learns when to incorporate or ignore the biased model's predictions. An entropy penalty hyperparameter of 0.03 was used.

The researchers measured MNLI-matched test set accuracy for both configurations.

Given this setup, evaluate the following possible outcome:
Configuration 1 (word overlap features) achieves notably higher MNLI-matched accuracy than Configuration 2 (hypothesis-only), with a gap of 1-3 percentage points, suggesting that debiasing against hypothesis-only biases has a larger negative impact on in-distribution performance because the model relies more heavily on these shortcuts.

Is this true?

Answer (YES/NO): NO